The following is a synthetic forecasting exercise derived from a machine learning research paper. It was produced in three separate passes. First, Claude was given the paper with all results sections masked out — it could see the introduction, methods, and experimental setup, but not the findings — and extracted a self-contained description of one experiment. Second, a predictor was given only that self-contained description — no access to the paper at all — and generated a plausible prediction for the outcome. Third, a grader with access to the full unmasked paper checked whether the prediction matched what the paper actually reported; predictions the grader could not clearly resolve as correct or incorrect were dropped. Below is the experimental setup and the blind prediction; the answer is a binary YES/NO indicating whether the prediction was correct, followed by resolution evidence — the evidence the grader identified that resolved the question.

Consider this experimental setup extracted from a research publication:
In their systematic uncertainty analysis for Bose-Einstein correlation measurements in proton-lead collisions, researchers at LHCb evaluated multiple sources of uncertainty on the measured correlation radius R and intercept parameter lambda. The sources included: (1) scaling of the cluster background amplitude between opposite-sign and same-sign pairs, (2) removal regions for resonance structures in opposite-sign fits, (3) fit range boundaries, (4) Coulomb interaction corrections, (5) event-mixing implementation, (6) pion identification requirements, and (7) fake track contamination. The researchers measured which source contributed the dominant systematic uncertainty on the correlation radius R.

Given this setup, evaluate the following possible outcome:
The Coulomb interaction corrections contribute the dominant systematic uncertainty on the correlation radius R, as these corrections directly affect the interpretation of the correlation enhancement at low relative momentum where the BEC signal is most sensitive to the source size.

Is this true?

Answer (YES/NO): NO